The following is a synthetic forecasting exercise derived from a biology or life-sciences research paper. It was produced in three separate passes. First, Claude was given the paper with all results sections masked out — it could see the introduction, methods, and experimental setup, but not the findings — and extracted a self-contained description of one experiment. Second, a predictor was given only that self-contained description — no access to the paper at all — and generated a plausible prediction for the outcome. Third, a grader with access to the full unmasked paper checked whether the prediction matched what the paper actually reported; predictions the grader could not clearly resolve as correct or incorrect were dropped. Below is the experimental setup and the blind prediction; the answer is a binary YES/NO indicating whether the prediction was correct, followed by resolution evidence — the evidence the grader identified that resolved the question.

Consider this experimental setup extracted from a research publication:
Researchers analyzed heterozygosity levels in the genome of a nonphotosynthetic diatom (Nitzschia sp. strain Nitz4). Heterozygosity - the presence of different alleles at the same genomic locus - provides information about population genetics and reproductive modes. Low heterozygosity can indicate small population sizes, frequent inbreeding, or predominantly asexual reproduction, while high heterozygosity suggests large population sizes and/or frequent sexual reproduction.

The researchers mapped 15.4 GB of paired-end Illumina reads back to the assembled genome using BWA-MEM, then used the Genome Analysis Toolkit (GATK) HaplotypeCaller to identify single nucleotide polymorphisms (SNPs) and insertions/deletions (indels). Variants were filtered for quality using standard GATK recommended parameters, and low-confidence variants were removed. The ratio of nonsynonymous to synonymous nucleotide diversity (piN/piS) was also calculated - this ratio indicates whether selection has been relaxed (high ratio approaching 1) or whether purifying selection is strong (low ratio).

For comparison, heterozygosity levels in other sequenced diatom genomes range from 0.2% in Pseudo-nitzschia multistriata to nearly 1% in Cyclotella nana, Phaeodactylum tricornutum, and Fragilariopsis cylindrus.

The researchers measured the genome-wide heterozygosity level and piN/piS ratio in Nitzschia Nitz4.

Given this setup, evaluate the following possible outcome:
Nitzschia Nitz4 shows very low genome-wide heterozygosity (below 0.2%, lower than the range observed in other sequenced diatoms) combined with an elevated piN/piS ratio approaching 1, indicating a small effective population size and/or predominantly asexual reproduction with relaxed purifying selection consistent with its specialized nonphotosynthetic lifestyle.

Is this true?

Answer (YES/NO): NO